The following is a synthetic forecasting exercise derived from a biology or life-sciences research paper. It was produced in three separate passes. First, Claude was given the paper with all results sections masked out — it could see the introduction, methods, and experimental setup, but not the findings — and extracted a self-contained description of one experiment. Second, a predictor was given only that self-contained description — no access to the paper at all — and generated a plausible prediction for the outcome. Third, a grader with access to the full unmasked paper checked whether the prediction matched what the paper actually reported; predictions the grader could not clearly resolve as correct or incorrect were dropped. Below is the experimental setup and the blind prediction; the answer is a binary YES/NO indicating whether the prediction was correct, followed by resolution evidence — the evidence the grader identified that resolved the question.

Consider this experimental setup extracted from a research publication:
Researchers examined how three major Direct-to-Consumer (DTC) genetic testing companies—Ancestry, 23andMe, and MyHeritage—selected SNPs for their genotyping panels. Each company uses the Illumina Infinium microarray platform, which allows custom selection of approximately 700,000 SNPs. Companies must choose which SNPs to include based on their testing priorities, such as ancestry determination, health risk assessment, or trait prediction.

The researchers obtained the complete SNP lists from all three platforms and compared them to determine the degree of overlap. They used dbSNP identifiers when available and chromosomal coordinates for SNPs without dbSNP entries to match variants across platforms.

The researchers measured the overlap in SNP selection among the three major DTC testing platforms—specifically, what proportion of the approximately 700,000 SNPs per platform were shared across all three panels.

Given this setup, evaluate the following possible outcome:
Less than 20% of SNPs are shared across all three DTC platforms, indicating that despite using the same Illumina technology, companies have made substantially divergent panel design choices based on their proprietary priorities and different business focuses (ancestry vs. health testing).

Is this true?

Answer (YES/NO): YES